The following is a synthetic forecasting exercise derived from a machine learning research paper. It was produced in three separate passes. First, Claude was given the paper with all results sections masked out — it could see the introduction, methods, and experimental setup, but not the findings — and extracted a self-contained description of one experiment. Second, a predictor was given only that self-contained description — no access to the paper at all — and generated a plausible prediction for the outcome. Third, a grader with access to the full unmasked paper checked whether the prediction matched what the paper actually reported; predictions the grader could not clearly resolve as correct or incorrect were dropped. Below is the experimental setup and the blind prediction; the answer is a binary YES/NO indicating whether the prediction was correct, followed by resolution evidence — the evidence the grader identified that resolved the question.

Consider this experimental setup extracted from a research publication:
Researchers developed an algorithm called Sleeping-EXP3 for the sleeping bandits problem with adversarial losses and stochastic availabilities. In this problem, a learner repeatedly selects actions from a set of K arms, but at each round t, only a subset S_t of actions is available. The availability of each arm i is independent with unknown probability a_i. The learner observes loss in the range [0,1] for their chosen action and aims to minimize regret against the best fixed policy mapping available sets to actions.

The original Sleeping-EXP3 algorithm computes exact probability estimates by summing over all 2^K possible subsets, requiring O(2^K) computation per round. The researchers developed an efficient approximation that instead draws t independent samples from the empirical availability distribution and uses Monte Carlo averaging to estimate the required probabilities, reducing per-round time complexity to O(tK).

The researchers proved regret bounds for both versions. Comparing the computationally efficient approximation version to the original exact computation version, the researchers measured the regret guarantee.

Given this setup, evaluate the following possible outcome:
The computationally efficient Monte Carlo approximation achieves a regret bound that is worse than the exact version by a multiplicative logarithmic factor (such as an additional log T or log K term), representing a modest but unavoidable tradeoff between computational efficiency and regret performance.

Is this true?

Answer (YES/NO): NO